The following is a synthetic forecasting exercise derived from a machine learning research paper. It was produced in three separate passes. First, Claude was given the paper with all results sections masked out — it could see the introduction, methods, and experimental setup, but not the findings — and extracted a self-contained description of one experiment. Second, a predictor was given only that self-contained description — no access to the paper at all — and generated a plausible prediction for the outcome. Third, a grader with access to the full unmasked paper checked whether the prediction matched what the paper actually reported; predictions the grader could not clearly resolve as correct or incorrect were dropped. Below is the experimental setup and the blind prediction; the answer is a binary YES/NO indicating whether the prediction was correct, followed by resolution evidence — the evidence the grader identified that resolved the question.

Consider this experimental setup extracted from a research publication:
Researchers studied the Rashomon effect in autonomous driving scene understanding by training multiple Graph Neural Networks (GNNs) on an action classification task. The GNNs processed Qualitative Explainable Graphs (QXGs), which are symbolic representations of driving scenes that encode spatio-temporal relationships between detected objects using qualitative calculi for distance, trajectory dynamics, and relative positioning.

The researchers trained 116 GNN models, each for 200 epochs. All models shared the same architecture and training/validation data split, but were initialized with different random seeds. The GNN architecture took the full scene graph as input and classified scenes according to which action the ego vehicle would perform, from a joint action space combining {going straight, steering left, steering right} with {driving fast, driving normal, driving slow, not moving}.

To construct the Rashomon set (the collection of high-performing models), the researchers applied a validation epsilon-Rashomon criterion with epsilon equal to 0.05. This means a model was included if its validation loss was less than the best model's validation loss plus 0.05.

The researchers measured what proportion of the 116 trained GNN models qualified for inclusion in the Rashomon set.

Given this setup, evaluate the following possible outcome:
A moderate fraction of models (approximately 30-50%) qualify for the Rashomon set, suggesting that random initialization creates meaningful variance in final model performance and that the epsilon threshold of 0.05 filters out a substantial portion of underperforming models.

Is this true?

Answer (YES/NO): NO